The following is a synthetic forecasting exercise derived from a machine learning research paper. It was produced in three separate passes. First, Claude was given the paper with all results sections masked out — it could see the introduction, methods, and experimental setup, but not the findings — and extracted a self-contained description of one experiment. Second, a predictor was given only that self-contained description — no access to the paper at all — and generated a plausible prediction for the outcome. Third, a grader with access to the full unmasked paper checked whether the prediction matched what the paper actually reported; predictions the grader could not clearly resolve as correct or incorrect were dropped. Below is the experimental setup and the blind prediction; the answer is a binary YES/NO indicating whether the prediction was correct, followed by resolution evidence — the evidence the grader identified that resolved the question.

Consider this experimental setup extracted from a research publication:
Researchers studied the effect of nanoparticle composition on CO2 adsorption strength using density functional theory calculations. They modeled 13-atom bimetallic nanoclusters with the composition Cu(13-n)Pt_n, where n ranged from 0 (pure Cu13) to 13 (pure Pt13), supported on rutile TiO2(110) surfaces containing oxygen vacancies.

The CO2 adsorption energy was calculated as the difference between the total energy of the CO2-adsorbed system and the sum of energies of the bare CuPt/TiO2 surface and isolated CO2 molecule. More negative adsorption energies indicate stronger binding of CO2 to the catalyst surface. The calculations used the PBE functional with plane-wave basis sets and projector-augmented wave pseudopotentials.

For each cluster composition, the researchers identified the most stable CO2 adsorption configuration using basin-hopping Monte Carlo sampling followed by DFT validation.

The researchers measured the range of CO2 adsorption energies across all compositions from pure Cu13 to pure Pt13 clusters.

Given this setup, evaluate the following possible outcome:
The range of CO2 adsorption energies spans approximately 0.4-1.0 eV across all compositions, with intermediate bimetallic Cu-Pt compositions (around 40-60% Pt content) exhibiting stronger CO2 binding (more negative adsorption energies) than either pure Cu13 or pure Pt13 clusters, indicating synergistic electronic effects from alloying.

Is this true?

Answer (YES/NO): NO